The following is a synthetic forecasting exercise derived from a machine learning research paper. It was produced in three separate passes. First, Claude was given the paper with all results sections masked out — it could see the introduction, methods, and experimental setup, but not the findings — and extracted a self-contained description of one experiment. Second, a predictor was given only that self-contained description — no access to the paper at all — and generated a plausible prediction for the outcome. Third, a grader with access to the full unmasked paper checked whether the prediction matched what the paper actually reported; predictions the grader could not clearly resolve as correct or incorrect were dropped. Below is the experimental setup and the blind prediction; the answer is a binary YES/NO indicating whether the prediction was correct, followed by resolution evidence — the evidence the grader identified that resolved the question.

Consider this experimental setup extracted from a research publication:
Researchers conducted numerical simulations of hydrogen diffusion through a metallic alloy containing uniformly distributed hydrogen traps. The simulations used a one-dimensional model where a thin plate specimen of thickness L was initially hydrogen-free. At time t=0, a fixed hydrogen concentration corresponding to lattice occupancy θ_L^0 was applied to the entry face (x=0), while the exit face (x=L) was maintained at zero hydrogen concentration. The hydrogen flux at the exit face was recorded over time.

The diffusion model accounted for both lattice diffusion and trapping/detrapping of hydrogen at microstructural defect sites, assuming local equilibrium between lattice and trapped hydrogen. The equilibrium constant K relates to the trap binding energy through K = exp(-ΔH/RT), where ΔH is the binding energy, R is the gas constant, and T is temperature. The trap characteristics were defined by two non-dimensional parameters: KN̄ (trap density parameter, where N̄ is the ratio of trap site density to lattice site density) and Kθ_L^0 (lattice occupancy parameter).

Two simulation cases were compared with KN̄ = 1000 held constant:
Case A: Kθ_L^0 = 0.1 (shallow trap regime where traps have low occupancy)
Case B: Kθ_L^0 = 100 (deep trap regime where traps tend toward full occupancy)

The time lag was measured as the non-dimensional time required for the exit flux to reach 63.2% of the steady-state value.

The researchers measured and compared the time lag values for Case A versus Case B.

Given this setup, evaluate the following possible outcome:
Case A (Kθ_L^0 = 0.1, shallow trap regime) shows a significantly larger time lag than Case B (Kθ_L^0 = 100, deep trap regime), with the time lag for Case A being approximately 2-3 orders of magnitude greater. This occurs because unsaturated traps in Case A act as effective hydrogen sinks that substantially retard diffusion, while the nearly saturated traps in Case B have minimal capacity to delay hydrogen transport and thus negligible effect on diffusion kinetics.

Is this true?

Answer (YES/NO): NO